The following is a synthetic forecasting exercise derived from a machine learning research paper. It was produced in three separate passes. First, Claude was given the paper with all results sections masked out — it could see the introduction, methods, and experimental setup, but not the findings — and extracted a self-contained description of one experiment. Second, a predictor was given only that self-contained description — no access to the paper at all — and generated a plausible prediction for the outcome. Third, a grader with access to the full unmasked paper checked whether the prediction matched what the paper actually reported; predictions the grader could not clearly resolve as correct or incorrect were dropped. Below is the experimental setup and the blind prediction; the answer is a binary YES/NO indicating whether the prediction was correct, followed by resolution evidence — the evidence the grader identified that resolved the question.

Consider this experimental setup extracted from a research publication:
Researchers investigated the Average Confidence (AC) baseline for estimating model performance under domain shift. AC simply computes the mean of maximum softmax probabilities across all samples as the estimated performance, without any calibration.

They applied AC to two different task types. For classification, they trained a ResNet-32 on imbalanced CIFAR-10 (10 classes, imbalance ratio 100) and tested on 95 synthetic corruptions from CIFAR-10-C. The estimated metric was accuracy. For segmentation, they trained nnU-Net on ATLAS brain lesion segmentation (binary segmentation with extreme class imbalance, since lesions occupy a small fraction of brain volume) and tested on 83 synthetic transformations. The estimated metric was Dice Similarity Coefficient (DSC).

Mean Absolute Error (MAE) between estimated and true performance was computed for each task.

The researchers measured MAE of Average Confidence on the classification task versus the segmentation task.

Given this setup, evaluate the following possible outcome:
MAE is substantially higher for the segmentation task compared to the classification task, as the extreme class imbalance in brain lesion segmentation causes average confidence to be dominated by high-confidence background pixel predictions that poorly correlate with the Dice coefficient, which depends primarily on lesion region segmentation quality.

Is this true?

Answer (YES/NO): NO